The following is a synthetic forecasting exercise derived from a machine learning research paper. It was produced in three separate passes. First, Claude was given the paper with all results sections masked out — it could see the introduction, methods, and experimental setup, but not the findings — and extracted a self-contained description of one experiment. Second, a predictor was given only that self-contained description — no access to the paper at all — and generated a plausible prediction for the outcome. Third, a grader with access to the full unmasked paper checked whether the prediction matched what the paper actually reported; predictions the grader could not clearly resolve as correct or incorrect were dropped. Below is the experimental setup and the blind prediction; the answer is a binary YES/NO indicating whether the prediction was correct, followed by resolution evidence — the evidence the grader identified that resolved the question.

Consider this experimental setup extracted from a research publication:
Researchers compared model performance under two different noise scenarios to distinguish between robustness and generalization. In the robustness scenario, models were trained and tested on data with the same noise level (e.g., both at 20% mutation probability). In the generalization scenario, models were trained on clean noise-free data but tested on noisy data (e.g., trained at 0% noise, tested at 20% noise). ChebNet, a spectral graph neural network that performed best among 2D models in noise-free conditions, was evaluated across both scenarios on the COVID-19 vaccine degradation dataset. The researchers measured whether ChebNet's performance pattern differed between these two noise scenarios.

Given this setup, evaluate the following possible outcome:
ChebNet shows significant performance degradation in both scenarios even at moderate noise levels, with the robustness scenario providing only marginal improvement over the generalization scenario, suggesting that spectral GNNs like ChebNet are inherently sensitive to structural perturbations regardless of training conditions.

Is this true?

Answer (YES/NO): NO